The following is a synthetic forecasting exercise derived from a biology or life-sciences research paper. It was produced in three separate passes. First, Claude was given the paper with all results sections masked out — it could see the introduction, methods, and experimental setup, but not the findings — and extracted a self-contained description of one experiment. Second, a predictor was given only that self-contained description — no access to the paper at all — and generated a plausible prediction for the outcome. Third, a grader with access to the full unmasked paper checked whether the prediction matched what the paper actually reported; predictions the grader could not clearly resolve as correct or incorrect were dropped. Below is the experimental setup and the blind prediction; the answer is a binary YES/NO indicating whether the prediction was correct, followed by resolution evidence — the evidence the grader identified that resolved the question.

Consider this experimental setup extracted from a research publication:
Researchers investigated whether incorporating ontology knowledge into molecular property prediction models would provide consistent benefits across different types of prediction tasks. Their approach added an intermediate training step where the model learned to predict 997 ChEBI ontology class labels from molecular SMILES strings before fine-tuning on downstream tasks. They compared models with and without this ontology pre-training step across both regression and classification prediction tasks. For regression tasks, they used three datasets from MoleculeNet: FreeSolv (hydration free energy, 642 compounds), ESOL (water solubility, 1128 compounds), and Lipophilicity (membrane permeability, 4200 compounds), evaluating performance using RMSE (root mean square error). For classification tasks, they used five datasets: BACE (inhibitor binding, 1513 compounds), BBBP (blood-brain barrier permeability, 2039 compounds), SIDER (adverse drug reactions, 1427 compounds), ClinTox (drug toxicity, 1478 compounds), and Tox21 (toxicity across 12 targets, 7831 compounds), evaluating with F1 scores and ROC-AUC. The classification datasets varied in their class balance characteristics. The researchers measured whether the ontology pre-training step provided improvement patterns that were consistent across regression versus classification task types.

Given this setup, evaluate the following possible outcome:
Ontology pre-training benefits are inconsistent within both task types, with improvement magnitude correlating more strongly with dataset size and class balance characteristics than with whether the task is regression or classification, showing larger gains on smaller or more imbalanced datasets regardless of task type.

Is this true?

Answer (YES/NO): NO